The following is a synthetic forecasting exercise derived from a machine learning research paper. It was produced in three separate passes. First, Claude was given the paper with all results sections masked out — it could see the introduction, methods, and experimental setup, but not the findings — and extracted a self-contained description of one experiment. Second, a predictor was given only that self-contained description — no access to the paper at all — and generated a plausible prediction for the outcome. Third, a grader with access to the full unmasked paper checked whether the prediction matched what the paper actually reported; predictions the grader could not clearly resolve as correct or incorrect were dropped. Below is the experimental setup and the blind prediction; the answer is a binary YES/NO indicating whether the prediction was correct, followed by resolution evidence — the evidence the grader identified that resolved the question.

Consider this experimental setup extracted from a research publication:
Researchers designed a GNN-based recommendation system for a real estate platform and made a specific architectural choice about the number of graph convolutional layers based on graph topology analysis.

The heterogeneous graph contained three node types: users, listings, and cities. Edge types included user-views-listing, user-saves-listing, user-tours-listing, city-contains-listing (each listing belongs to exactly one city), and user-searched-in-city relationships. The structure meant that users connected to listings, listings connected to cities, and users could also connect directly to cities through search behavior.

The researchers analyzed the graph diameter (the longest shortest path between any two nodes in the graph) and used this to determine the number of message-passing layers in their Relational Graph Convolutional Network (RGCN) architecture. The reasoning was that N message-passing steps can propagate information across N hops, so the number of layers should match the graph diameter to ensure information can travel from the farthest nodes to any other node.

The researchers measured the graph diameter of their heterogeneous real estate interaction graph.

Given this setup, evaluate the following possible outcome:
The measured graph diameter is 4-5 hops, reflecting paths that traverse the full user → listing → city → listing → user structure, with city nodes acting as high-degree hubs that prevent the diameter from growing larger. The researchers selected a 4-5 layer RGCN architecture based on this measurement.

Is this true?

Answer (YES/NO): NO